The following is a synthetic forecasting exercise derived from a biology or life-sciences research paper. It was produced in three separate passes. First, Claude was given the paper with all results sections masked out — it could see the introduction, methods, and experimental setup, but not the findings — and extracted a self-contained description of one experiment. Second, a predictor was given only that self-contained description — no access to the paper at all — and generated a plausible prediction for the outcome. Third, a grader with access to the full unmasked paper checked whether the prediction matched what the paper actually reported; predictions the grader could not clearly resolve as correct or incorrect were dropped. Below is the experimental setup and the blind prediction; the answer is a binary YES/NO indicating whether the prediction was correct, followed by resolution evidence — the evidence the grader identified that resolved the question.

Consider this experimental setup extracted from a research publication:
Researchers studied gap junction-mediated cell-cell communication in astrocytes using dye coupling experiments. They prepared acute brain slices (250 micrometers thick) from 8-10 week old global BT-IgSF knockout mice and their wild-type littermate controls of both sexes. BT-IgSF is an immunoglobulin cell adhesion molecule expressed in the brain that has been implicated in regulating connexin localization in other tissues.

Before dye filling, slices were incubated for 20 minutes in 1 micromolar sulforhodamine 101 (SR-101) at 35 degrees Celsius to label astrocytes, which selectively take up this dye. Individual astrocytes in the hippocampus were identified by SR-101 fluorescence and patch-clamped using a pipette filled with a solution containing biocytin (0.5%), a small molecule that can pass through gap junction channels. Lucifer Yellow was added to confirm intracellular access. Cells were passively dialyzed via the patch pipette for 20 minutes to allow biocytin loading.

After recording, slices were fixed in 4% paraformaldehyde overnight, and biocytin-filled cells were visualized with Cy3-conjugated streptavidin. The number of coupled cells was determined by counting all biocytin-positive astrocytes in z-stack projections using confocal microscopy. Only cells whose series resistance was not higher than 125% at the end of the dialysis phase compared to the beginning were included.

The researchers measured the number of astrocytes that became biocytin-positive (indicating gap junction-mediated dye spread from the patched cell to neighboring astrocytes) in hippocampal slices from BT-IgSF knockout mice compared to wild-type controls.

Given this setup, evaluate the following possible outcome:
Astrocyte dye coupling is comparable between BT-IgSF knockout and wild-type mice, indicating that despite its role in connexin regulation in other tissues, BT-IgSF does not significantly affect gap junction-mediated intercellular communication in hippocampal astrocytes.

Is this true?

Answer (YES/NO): NO